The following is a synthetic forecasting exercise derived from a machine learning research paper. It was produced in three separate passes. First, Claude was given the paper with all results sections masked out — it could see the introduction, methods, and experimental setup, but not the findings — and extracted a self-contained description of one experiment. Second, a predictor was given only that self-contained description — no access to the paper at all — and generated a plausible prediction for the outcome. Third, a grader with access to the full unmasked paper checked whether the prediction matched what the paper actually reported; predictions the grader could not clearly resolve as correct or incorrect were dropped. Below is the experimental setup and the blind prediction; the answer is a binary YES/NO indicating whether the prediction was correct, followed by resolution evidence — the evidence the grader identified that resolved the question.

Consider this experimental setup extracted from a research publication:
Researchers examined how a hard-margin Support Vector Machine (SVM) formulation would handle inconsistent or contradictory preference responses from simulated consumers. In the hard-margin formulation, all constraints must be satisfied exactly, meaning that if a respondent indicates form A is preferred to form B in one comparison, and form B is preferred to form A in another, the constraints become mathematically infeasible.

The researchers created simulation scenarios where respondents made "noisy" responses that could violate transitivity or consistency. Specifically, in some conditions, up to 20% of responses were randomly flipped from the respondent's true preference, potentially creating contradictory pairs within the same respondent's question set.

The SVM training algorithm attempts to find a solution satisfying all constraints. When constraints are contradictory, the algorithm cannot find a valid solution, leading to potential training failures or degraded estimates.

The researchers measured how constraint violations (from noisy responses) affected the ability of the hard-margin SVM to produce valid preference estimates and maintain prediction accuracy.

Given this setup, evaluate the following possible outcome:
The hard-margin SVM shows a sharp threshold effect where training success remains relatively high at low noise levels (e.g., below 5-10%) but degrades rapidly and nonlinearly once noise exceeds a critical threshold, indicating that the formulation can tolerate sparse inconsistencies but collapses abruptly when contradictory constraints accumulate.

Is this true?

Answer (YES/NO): NO